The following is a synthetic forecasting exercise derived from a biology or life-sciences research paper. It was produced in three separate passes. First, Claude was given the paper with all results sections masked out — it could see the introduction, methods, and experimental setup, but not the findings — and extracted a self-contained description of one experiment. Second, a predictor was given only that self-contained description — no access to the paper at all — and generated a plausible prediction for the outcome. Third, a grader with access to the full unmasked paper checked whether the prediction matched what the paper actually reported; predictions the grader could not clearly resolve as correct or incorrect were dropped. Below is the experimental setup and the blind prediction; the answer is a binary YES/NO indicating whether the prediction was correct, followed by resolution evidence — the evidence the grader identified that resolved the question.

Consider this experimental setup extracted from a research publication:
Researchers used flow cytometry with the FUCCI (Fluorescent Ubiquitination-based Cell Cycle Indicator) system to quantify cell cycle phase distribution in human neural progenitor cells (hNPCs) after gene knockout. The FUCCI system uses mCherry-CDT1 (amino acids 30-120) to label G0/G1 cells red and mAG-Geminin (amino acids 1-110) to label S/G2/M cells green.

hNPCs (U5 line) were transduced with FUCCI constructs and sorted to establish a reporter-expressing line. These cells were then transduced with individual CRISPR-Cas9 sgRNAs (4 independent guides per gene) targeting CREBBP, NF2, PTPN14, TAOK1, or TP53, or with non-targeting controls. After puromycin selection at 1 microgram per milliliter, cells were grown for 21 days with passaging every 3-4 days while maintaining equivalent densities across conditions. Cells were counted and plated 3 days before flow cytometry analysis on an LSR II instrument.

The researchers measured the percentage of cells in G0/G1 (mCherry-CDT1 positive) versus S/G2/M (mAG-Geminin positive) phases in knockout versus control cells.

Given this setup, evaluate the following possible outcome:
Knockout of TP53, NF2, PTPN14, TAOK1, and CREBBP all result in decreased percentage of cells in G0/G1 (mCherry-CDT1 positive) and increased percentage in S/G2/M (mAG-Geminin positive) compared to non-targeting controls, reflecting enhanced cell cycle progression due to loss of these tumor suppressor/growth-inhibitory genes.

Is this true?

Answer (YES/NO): YES